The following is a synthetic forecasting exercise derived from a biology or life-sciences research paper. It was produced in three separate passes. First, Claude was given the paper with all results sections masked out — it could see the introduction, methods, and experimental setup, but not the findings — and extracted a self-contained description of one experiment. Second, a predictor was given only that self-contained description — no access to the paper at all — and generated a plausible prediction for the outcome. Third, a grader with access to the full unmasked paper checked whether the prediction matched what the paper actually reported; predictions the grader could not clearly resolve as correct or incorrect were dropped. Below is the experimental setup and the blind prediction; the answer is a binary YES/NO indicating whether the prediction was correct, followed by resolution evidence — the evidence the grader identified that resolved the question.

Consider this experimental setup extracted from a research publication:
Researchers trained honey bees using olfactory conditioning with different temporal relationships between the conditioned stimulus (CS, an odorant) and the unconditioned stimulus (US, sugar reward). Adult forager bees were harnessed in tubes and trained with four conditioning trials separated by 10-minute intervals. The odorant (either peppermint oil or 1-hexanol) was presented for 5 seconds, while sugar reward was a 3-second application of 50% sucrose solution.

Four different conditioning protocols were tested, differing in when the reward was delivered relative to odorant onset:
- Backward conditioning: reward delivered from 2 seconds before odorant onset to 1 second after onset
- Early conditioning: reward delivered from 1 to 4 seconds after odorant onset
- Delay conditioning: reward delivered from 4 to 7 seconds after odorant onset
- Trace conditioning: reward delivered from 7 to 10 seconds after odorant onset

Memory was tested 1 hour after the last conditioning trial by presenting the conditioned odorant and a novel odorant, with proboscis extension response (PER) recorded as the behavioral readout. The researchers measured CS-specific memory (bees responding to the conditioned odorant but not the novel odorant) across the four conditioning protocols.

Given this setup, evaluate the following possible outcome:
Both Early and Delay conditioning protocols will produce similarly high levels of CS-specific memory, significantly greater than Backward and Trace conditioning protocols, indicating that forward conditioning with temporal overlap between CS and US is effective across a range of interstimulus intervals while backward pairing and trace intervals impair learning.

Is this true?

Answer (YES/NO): YES